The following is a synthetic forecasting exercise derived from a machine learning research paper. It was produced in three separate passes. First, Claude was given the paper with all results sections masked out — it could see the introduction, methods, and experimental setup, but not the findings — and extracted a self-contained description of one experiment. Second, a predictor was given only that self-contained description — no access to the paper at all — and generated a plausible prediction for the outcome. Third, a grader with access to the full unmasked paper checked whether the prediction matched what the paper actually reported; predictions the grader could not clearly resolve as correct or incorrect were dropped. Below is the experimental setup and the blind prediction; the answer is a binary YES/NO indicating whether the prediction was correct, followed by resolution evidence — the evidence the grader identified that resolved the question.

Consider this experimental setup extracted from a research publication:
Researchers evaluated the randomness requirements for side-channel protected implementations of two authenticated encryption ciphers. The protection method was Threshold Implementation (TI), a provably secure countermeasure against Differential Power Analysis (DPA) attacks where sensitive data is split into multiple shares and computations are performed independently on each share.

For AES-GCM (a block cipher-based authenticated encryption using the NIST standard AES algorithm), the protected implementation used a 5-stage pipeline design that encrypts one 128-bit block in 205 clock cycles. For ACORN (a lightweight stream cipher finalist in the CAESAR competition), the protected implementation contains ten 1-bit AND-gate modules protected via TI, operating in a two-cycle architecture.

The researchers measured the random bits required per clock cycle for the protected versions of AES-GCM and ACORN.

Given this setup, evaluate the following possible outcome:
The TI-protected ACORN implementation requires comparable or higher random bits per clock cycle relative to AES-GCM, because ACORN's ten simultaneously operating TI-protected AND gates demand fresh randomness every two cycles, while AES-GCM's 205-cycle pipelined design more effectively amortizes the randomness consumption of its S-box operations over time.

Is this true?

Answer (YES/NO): NO